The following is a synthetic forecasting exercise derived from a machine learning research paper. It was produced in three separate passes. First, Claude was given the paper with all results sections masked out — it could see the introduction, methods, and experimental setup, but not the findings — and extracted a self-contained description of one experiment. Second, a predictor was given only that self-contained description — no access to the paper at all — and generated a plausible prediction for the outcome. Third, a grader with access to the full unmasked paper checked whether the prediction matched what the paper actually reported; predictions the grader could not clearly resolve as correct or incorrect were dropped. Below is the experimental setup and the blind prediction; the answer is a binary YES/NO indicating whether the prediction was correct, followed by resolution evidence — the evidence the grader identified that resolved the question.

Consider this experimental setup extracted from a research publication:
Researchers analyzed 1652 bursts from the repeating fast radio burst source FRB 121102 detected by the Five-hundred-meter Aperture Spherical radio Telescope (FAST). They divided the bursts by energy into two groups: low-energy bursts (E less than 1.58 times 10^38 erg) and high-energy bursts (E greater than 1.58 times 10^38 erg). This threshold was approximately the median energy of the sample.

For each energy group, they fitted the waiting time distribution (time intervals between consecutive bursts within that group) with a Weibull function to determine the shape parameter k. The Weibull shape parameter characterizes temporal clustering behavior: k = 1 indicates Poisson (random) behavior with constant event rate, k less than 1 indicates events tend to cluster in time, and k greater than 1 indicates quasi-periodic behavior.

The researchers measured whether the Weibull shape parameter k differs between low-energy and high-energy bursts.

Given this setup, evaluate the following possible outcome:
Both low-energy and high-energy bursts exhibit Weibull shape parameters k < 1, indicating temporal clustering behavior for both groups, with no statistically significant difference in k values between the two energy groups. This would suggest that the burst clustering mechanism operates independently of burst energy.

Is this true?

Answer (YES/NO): YES